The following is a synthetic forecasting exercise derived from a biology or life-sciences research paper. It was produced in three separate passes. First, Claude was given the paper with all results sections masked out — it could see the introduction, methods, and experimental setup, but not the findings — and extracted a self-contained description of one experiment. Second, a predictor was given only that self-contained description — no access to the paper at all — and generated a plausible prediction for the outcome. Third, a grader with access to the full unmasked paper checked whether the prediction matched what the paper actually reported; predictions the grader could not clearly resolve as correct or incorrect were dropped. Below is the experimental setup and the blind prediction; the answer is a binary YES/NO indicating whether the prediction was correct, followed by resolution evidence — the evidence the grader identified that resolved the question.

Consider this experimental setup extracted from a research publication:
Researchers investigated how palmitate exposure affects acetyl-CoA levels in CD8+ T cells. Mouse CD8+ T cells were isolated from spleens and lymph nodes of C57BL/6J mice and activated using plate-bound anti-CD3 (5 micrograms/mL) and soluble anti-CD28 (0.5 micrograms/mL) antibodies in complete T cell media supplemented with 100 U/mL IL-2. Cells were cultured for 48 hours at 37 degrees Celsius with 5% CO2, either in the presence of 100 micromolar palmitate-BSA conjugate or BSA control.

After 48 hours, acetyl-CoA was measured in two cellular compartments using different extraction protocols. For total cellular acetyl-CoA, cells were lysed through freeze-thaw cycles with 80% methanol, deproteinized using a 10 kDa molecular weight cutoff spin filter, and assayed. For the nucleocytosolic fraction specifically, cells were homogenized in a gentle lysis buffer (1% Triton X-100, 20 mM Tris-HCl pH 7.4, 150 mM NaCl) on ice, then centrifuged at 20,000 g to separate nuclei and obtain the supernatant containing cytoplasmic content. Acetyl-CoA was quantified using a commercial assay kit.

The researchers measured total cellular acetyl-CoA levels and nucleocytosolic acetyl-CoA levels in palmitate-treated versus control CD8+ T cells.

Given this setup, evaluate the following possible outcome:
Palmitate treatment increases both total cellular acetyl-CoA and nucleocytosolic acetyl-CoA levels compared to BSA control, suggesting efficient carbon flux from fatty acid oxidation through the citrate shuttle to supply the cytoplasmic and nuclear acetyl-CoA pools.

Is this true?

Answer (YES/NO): NO